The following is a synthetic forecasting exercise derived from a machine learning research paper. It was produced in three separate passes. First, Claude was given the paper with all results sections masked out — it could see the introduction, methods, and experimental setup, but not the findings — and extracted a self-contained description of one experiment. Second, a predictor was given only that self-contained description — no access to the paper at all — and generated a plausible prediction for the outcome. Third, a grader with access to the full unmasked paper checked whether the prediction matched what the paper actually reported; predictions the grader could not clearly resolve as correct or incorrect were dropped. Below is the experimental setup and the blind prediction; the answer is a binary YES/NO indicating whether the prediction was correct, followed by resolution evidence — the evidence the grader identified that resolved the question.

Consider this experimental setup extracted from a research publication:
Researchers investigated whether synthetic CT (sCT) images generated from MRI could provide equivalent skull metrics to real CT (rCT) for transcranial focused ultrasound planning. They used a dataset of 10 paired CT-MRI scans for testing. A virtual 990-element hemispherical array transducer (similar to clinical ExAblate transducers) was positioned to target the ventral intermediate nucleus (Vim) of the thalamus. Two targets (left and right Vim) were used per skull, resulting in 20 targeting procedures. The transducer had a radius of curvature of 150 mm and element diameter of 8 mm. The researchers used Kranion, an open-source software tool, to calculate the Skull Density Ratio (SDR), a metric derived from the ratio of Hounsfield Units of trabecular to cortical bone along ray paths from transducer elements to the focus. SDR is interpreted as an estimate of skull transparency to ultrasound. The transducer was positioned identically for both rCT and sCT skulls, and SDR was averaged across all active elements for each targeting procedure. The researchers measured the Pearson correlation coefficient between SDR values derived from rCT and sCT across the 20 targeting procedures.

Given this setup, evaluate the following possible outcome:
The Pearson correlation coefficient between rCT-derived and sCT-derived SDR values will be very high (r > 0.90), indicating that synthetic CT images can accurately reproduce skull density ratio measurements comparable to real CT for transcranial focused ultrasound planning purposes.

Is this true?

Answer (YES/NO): YES